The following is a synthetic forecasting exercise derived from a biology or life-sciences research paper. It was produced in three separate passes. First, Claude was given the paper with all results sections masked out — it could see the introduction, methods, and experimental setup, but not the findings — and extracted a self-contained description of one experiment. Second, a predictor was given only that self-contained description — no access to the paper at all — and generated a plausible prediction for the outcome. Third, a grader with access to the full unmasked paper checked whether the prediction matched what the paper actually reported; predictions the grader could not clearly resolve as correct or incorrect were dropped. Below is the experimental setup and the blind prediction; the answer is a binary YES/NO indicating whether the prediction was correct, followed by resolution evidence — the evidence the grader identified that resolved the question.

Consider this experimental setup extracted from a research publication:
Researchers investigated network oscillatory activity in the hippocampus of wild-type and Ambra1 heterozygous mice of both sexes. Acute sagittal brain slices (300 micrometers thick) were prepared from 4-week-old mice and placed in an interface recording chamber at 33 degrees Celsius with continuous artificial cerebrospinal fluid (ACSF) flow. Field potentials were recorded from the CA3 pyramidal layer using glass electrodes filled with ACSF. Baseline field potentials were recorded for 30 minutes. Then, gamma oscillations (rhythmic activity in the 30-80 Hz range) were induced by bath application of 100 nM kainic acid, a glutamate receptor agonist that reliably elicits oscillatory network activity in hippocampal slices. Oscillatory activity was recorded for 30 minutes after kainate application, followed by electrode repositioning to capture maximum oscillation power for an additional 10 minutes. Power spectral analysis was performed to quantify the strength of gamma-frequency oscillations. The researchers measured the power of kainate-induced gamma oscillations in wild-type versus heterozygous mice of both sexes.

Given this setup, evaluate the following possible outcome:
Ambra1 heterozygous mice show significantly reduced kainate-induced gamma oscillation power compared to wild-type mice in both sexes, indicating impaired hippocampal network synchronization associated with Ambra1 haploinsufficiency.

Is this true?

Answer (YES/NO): NO